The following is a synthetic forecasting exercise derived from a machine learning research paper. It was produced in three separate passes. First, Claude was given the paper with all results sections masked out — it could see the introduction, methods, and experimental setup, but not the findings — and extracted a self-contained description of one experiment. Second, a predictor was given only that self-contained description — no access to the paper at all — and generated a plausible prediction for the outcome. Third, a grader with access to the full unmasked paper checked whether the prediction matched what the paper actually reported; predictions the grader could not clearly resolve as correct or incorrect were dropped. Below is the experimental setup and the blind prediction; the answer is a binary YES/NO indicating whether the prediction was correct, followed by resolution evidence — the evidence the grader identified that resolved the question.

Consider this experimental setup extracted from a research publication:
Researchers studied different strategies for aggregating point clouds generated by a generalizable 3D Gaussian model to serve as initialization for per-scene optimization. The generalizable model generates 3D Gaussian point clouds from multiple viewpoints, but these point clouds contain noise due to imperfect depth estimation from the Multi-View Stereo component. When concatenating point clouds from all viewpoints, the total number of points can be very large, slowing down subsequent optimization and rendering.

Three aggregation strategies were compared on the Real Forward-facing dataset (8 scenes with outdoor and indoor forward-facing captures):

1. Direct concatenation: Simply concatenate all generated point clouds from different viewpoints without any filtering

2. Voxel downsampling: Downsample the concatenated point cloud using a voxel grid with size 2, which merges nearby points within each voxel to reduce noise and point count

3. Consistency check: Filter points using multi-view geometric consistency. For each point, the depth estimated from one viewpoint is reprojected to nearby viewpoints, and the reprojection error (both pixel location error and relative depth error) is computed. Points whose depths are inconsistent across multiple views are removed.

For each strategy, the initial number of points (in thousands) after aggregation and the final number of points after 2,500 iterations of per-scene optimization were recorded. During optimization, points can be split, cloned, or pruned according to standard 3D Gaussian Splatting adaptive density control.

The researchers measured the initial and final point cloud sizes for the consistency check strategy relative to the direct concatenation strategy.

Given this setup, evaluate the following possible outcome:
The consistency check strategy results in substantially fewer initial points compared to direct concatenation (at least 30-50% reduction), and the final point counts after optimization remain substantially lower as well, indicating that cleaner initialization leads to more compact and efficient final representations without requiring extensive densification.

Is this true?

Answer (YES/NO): YES